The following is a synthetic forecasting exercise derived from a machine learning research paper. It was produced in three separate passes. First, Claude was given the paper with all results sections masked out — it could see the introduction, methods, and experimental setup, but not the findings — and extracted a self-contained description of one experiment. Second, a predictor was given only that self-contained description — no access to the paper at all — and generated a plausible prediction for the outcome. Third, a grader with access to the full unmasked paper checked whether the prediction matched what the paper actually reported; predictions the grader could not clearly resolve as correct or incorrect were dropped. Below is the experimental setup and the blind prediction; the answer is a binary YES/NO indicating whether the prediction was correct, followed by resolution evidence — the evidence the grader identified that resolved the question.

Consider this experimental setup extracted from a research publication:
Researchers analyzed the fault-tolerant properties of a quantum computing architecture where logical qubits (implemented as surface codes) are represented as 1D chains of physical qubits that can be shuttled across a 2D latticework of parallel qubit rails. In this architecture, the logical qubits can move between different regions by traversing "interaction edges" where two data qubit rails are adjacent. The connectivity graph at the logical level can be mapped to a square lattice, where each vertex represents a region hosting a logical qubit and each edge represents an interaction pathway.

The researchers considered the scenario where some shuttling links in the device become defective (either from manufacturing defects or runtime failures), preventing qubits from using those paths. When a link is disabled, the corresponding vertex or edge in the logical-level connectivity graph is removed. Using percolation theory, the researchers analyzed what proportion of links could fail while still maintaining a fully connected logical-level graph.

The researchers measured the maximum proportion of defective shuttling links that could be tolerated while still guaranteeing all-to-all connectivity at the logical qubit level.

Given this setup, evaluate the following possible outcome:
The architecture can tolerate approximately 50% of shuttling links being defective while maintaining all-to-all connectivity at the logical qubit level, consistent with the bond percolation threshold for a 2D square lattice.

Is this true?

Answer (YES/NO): YES